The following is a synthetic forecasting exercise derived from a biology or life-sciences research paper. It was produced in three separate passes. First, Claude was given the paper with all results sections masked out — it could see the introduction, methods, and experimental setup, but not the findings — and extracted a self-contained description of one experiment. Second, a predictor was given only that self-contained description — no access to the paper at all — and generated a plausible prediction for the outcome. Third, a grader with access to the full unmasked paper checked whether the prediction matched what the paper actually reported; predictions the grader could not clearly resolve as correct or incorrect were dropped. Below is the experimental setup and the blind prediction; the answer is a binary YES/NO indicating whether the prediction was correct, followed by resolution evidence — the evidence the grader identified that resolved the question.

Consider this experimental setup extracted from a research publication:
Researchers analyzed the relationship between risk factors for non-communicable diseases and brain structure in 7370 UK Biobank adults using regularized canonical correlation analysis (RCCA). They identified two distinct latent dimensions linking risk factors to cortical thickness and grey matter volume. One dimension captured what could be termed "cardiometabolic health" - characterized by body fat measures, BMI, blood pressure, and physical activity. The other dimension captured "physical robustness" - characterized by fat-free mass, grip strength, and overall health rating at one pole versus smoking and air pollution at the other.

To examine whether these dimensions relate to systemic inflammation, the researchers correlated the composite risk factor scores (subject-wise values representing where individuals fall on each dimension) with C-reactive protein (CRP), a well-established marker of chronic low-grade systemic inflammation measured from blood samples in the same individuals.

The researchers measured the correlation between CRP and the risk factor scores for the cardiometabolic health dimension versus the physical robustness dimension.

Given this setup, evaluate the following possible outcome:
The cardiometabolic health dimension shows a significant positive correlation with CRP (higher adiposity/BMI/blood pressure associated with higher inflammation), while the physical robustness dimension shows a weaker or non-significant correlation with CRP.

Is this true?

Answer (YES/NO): NO